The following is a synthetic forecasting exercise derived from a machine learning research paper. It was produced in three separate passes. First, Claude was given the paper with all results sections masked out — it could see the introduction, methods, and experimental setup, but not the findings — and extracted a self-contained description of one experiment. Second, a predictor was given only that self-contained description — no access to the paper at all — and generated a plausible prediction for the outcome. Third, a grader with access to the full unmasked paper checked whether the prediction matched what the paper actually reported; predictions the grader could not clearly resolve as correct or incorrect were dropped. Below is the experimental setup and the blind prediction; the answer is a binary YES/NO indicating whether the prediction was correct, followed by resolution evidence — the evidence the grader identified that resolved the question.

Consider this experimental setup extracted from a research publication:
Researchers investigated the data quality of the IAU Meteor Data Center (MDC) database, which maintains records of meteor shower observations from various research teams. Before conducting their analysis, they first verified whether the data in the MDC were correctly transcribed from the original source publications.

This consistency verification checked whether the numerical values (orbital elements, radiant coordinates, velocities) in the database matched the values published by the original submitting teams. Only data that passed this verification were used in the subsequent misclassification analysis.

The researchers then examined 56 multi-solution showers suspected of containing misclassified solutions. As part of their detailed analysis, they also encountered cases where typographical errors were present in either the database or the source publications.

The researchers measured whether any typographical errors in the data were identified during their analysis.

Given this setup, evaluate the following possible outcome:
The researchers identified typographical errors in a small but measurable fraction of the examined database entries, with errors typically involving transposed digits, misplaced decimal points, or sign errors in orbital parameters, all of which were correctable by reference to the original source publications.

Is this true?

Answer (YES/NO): NO